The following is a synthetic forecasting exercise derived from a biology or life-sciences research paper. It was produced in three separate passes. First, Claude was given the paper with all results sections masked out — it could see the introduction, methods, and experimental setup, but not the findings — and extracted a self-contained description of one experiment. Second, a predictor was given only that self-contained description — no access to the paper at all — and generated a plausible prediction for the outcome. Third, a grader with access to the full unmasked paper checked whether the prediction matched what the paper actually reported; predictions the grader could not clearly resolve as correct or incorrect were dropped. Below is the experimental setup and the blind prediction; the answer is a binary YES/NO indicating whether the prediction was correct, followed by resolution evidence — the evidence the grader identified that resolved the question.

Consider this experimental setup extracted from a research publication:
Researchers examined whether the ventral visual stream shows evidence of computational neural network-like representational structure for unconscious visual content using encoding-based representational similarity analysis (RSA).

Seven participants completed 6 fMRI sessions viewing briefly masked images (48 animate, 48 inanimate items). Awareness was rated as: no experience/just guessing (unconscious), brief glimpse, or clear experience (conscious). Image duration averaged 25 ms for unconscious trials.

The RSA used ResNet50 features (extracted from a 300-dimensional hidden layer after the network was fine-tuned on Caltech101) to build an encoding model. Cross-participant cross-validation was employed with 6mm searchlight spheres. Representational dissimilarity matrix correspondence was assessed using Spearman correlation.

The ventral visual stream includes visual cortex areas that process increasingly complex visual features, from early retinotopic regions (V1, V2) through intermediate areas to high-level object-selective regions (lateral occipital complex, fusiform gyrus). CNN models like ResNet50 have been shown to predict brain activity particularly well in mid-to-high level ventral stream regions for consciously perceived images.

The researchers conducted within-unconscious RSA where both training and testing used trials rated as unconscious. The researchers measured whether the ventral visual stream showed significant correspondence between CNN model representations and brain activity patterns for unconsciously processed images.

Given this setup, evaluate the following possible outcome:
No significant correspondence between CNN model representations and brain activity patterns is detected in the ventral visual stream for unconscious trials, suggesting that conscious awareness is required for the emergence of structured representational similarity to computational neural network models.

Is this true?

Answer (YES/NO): NO